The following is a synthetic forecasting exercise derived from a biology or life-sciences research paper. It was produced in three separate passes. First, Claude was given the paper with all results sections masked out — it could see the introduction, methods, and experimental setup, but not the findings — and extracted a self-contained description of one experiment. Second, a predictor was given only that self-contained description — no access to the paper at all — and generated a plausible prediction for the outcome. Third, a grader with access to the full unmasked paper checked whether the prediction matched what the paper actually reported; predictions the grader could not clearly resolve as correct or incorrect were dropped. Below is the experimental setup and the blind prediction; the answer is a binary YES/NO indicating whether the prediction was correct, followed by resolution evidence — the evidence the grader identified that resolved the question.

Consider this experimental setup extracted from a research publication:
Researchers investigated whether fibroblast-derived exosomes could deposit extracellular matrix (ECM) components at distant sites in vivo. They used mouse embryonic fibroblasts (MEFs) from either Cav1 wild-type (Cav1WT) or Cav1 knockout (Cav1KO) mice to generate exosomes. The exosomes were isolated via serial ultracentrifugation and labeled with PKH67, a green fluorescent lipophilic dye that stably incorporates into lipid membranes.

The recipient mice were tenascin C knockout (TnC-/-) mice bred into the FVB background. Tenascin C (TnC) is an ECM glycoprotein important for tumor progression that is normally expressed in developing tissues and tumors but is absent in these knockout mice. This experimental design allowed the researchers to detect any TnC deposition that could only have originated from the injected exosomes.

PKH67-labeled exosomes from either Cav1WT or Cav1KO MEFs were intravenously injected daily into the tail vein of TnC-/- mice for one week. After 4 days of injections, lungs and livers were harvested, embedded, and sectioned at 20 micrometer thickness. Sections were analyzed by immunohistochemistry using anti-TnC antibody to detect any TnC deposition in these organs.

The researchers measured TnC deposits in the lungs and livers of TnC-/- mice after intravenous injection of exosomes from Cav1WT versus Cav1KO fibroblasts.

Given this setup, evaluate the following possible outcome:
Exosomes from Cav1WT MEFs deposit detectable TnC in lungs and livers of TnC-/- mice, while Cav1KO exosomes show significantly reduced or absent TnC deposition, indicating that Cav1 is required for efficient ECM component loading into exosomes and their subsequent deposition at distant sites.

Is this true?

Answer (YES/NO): YES